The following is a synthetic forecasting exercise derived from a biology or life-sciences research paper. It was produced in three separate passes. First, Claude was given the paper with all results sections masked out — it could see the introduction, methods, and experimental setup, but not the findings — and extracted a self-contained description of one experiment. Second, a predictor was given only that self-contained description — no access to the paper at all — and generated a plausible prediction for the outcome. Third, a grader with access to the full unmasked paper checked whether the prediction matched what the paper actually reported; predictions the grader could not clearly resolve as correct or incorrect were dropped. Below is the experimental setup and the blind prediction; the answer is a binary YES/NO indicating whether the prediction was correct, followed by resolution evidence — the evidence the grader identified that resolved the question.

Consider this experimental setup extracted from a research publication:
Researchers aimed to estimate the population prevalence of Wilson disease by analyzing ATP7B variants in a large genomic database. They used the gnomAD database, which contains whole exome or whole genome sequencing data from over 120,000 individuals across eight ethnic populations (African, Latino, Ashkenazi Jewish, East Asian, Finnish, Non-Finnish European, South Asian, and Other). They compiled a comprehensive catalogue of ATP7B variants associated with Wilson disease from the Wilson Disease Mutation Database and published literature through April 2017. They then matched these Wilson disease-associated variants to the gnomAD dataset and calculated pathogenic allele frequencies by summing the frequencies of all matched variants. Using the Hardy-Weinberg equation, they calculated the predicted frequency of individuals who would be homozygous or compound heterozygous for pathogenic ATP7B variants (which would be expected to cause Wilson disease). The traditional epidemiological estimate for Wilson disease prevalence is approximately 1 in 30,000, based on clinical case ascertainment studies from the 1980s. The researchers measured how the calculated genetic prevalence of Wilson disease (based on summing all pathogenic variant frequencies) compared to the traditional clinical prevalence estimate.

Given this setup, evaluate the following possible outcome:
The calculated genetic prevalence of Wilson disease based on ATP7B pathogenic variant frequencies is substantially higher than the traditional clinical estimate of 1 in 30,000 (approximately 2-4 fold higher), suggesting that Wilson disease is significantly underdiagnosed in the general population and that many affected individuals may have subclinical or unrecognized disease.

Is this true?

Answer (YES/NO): NO